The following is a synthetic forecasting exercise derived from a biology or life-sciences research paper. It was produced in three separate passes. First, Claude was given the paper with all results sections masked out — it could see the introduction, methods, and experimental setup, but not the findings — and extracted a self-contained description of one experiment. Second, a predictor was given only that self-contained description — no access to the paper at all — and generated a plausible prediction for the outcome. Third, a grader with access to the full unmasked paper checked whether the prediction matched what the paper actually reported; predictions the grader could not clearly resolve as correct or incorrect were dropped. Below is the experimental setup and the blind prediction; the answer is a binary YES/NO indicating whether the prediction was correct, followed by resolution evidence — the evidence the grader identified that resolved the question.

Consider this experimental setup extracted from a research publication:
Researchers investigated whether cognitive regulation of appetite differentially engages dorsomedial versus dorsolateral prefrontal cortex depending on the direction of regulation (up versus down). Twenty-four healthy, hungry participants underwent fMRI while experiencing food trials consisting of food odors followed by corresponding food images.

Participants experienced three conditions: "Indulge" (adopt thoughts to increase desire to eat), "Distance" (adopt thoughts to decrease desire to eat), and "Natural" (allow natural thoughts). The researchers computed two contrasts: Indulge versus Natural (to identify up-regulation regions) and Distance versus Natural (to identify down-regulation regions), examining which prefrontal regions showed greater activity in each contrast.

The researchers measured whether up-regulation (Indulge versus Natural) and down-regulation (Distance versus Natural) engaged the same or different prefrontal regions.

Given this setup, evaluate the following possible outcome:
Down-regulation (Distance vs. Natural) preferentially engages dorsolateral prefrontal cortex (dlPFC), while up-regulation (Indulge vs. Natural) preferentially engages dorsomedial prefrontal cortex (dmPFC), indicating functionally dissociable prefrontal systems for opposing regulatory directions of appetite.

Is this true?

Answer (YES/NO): YES